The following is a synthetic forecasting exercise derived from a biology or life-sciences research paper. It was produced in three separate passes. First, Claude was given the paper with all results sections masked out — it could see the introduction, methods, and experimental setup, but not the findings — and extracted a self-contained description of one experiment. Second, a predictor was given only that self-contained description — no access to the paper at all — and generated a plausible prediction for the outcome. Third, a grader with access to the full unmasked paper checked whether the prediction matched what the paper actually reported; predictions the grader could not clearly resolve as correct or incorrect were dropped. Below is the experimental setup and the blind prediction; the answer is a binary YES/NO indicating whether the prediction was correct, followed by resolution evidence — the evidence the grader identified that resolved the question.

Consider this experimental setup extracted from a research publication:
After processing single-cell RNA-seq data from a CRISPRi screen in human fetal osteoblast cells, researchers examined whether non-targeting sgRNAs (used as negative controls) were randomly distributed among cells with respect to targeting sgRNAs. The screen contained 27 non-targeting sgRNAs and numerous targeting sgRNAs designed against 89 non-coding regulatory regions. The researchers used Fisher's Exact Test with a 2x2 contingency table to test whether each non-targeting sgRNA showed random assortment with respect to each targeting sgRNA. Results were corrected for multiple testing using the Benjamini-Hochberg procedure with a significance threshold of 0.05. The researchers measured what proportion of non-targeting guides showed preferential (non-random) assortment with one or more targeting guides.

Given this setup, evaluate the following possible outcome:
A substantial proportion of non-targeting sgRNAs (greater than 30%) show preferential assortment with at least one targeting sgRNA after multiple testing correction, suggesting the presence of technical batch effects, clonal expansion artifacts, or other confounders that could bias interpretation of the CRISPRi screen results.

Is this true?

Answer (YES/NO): YES